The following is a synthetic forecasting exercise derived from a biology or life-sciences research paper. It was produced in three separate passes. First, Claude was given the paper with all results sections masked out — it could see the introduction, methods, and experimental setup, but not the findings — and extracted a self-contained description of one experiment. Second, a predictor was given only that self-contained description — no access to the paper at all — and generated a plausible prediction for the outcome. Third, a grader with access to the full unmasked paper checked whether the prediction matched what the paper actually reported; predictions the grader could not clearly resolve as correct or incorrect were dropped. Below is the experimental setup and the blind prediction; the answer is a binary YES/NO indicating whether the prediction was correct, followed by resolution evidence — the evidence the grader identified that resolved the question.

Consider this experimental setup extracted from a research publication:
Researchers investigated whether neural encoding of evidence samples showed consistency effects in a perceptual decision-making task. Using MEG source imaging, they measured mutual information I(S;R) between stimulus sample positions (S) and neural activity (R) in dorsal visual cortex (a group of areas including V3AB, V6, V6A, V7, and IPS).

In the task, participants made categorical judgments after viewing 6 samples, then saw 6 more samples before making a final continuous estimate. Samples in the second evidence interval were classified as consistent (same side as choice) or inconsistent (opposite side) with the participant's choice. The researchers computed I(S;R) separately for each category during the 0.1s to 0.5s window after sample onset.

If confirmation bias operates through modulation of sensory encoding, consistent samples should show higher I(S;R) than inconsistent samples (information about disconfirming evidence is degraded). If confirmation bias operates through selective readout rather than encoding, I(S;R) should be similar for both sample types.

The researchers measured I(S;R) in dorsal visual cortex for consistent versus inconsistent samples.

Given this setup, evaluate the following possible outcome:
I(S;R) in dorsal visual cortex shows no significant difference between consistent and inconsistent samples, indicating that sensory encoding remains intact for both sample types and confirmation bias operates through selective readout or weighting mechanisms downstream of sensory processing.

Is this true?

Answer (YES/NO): YES